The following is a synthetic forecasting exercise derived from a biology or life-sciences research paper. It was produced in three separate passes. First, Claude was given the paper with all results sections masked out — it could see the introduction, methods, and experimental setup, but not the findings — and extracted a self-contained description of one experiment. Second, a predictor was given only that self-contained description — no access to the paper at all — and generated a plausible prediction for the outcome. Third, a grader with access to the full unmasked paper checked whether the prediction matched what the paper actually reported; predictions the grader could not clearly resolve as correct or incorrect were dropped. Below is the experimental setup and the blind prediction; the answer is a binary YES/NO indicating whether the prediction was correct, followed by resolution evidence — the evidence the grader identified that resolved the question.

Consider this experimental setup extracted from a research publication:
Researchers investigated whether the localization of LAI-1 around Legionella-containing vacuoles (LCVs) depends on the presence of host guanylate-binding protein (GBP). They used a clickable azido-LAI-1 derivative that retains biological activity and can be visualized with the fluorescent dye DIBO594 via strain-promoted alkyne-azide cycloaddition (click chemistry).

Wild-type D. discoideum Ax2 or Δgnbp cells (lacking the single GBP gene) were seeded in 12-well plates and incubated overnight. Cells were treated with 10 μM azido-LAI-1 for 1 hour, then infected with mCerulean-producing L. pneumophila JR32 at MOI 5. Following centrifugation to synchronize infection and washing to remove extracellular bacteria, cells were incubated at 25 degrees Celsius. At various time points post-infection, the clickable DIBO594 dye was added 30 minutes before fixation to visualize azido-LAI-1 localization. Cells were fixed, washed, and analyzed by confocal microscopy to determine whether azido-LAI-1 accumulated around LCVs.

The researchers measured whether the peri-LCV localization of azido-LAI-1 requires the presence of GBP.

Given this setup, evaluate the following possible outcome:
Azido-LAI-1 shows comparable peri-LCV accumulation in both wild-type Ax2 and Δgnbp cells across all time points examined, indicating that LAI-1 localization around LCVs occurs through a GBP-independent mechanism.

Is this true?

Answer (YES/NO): YES